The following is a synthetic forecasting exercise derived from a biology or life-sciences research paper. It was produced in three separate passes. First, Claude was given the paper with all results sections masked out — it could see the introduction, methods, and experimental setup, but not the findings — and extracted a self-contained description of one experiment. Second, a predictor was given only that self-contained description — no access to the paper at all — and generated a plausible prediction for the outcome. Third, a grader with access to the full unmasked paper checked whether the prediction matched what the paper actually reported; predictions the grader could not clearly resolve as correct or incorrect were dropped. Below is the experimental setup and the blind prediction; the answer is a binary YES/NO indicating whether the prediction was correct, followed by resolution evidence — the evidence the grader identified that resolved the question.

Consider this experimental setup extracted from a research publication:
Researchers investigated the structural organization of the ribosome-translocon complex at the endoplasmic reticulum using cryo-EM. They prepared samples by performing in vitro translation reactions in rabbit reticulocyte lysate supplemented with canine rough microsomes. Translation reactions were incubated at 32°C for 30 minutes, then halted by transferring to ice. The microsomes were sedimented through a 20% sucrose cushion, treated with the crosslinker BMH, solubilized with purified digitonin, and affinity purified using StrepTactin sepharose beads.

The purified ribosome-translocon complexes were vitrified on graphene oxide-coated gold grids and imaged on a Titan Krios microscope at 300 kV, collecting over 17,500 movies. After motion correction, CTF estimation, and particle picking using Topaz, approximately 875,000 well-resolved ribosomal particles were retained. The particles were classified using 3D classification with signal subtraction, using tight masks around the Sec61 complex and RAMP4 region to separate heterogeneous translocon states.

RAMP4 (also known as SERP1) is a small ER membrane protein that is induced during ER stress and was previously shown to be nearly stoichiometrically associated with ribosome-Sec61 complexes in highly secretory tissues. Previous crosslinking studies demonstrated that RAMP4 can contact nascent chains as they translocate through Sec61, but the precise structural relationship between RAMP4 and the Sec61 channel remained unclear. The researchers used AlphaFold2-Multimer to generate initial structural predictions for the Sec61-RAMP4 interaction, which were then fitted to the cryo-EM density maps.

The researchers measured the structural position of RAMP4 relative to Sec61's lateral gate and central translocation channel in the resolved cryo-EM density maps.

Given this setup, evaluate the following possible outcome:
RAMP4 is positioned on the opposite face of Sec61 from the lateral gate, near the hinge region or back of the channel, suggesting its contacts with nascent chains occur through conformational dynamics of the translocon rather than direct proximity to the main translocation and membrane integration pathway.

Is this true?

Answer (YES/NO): NO